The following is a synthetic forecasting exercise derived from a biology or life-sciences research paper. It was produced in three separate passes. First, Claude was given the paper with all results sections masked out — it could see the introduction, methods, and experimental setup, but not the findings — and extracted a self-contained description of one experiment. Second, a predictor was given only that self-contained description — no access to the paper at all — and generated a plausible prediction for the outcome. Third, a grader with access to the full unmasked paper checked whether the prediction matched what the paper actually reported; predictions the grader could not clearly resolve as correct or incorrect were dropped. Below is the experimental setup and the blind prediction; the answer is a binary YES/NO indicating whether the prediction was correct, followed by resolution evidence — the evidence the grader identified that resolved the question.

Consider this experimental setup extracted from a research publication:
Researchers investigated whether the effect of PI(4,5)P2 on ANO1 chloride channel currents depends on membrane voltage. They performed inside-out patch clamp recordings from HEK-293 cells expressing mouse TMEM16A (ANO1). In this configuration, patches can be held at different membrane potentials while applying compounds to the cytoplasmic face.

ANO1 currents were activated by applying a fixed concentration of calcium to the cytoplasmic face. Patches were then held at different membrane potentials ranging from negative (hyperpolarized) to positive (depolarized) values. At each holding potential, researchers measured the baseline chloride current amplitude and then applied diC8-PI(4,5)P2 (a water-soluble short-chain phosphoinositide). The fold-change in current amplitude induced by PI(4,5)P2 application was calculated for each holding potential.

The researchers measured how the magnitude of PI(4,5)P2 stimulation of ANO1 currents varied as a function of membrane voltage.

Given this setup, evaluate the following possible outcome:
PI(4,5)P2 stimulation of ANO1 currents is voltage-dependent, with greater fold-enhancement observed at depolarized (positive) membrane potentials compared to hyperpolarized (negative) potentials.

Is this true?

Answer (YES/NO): NO